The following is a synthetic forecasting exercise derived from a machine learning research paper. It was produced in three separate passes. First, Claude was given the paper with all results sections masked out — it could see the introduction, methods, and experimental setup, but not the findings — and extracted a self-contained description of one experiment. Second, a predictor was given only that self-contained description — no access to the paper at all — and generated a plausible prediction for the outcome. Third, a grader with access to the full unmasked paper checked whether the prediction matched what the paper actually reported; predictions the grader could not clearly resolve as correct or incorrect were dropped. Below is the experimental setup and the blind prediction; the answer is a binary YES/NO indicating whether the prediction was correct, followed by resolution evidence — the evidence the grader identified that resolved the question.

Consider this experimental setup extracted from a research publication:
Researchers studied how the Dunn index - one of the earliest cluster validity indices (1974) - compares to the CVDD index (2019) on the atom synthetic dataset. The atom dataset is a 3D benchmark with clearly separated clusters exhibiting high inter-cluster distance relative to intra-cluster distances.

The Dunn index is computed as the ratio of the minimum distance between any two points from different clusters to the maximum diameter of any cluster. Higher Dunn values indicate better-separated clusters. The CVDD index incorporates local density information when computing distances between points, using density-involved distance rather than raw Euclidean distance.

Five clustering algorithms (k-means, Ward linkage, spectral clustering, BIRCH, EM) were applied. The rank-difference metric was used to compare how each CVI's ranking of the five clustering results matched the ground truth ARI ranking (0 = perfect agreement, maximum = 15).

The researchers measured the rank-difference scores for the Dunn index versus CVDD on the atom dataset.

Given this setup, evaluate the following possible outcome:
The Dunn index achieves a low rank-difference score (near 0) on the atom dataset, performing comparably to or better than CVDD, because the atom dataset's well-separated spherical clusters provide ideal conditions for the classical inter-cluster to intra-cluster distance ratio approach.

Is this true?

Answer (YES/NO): YES